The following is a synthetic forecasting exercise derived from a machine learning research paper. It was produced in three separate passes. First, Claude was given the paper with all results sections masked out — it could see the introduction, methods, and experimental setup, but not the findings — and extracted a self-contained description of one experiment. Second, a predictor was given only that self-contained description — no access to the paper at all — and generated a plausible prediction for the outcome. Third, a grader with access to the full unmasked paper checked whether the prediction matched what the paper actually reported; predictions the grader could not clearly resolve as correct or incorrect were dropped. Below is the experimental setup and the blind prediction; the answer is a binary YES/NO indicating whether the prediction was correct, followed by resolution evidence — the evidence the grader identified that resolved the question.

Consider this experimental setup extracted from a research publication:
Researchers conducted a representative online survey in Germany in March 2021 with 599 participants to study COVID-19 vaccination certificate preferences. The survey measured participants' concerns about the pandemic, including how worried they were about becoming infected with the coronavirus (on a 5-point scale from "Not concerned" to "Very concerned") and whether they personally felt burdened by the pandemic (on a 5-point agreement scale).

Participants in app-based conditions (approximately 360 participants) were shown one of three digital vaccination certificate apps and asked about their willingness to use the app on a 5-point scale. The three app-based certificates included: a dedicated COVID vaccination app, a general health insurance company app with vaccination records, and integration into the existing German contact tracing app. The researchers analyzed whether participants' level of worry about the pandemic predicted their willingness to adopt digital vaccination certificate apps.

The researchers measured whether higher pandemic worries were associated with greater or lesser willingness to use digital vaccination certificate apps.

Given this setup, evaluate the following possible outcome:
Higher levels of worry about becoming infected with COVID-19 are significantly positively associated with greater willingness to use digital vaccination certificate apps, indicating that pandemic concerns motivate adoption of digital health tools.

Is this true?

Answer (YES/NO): YES